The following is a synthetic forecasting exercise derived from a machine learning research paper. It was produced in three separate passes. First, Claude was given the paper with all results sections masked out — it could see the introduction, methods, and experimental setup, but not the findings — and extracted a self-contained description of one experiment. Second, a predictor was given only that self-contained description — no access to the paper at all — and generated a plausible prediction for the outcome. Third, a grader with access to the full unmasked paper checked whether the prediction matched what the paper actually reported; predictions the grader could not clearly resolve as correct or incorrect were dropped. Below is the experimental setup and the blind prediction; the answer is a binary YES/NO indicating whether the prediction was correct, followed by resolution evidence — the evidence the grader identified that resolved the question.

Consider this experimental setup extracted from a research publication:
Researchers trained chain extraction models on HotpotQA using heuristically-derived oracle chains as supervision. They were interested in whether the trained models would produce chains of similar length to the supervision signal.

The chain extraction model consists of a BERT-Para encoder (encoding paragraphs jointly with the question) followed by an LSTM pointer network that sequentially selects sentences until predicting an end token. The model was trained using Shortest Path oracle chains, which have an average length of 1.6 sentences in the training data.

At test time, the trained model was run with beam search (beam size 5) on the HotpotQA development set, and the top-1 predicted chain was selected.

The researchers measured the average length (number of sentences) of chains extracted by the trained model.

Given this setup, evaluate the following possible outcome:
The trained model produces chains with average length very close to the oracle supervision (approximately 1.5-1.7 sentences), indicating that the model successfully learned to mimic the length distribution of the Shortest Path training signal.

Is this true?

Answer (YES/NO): YES